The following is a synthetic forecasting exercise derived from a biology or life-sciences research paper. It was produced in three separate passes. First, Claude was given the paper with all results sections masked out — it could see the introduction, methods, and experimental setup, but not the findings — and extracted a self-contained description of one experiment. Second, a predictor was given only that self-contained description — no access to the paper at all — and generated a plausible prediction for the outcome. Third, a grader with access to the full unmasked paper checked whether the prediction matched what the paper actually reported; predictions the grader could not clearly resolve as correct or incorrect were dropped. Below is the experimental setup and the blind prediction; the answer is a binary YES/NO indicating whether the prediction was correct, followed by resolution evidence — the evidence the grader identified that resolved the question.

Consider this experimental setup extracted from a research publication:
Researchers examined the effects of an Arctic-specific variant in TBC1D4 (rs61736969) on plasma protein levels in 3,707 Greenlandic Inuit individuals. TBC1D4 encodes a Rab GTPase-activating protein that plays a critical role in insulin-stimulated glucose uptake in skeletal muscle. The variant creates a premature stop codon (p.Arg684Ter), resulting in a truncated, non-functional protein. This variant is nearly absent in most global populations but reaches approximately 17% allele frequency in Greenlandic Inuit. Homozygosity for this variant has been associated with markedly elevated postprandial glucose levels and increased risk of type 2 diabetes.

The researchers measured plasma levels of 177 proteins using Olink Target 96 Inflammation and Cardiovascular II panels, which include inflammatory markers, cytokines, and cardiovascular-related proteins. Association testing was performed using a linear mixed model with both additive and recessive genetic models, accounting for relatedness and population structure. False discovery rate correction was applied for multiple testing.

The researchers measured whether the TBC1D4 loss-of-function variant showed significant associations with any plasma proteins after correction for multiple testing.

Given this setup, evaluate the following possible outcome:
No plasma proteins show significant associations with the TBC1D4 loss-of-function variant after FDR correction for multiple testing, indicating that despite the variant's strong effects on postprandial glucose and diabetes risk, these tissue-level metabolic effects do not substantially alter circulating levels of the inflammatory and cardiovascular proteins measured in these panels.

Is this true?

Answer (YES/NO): NO